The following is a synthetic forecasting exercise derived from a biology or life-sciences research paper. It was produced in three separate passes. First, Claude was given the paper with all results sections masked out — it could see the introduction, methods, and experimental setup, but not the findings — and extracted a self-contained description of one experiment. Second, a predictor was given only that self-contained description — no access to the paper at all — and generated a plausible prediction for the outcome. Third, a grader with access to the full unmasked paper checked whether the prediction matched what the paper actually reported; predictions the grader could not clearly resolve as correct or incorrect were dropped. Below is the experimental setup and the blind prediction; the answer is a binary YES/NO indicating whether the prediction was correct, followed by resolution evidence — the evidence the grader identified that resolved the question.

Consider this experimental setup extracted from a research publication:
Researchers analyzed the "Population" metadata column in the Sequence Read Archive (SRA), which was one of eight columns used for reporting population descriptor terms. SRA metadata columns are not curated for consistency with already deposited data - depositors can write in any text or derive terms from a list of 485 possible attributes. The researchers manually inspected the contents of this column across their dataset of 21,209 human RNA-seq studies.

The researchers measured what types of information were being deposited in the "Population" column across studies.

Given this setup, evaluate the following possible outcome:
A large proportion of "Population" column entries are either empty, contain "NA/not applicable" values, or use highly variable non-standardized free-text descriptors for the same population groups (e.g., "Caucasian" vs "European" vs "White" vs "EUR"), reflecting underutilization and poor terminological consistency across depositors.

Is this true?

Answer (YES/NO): NO